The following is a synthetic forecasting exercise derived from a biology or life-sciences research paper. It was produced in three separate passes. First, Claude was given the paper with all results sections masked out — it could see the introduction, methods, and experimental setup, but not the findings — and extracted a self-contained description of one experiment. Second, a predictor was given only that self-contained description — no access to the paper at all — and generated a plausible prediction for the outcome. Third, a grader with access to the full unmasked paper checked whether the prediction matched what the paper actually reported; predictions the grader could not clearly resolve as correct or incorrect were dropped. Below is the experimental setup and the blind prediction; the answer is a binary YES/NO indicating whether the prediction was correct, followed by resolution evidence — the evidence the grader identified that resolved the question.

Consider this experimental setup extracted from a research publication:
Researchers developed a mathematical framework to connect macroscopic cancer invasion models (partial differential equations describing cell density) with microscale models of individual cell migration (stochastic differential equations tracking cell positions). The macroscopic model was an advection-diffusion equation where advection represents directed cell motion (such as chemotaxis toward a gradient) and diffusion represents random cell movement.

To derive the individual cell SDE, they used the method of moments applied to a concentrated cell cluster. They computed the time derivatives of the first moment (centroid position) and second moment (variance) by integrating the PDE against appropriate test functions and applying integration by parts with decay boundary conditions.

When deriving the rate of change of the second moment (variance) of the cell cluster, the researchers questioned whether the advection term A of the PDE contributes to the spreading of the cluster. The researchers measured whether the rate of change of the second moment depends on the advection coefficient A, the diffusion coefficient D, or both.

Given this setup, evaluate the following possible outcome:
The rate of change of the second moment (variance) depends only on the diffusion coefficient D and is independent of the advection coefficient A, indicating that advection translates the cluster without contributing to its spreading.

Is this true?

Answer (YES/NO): YES